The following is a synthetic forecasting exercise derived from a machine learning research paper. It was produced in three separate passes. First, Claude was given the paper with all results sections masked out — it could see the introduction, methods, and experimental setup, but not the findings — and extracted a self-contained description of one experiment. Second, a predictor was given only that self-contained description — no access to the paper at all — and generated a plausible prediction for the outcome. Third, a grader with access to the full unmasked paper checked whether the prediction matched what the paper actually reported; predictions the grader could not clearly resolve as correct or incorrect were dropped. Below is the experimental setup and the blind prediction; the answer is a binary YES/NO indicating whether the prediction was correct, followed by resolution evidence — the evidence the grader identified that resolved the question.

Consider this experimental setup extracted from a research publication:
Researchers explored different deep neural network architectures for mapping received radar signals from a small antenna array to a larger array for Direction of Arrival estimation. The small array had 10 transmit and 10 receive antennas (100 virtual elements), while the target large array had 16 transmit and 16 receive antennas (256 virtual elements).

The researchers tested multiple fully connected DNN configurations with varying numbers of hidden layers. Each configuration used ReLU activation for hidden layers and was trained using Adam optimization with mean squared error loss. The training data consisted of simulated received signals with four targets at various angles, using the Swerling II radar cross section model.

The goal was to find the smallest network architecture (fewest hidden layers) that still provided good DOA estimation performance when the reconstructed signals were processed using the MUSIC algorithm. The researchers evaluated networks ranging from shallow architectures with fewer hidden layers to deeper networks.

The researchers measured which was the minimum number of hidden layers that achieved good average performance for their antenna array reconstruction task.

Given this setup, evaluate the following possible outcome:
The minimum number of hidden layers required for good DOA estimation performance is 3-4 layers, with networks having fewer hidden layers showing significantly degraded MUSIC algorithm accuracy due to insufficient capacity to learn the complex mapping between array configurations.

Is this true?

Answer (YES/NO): YES